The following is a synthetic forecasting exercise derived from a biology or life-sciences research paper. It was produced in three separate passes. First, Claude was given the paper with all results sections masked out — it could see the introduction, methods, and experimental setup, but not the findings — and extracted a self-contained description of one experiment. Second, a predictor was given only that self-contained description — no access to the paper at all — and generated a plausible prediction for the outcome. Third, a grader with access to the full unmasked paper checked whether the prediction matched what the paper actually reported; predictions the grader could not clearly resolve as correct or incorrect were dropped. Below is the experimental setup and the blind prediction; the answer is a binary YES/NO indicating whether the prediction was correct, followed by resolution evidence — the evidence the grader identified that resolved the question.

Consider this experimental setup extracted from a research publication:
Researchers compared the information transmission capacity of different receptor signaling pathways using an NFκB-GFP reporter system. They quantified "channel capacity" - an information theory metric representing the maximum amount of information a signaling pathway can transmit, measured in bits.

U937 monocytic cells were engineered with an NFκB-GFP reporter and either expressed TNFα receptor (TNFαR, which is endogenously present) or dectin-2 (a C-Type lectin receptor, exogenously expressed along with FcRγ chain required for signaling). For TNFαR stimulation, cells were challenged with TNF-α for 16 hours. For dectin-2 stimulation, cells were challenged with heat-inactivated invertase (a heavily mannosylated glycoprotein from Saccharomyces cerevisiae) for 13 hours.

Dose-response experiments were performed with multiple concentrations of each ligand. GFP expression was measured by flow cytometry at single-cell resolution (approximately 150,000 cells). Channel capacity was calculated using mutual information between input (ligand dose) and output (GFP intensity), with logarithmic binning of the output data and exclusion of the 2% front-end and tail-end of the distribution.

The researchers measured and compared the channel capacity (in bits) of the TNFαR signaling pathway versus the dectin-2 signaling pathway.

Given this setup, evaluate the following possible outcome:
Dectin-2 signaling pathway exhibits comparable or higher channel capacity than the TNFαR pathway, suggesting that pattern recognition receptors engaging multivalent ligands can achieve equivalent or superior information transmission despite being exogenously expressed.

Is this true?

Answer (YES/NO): NO